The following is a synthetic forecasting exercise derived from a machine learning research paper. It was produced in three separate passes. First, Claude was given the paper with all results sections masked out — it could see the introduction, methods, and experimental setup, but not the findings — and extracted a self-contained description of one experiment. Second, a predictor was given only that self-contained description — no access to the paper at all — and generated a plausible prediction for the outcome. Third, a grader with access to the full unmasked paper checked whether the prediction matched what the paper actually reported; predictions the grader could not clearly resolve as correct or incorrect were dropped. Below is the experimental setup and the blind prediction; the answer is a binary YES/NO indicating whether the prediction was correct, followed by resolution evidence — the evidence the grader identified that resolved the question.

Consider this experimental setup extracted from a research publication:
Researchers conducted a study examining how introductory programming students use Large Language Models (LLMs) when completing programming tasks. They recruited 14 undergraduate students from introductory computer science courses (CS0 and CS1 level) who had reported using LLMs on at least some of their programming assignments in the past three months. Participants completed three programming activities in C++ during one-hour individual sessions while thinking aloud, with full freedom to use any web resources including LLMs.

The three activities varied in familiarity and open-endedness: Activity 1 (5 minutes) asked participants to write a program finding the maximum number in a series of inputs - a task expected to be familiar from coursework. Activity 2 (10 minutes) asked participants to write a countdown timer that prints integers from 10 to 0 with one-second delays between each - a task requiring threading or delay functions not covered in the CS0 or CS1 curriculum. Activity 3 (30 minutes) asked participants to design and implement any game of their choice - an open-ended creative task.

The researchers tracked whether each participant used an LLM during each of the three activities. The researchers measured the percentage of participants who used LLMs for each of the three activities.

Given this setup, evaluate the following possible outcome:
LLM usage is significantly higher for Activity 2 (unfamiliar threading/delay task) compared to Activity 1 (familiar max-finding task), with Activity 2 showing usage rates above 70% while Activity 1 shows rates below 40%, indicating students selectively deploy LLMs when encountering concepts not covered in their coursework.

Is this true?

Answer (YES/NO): NO